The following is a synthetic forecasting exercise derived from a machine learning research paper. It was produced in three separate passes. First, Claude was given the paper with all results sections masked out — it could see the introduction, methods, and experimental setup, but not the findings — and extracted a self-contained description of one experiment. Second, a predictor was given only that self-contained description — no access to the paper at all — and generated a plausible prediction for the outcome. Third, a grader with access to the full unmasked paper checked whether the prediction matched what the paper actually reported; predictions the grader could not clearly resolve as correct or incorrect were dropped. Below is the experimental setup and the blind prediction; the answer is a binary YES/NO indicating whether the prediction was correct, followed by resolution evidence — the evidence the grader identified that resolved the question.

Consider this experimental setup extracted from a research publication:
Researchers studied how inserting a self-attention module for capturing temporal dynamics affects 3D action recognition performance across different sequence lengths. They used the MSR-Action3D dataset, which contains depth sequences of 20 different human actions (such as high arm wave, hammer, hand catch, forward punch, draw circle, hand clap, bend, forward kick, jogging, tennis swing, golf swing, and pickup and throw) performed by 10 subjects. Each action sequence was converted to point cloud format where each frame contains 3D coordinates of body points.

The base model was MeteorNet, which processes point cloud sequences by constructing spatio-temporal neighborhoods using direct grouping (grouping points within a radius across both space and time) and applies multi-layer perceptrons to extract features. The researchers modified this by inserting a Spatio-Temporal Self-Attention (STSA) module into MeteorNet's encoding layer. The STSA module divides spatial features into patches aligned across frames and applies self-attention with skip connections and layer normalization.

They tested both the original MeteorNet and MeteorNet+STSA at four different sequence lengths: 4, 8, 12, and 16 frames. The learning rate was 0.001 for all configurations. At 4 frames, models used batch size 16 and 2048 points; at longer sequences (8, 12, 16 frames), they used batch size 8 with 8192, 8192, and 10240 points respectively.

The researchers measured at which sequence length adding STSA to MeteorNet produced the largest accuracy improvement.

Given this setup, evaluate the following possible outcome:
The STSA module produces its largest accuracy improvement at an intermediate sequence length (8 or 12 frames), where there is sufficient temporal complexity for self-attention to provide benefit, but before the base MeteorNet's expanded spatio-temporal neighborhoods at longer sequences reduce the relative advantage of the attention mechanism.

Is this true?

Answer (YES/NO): YES